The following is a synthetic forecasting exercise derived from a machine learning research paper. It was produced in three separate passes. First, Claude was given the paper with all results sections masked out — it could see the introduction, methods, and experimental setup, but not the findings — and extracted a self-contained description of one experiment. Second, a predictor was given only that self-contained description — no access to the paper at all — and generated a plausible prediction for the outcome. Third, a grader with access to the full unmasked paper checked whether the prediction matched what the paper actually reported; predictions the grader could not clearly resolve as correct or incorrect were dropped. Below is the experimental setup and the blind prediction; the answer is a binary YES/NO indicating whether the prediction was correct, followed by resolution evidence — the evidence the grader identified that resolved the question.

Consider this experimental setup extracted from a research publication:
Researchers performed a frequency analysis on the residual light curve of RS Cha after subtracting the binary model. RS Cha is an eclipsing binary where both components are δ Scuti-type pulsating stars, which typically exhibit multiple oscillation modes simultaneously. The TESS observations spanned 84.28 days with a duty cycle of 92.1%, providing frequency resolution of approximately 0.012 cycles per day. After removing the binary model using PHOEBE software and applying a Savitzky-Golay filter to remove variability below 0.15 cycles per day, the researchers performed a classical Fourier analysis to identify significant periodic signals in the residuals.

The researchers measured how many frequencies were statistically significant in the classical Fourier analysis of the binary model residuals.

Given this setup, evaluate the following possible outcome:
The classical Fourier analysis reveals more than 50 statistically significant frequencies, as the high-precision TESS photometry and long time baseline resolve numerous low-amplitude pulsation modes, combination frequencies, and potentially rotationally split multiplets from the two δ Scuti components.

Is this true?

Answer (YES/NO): YES